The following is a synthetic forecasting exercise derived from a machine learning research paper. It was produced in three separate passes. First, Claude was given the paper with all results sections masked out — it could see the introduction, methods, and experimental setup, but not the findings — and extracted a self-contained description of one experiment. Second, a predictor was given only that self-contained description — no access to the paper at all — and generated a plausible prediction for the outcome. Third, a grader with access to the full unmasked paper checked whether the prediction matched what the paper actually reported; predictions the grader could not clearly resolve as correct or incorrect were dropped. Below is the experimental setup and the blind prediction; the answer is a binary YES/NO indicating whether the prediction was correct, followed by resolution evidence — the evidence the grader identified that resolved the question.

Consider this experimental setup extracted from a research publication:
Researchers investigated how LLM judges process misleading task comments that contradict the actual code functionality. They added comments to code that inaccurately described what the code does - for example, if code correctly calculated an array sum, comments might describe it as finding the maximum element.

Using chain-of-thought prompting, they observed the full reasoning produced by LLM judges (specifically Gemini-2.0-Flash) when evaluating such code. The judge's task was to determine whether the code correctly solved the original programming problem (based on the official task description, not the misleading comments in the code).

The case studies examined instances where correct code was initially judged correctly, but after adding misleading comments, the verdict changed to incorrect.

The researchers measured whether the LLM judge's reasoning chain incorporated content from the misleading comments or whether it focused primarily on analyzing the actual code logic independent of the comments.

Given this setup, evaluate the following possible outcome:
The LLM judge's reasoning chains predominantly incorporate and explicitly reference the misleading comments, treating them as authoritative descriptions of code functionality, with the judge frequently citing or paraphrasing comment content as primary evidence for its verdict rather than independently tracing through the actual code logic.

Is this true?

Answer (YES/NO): YES